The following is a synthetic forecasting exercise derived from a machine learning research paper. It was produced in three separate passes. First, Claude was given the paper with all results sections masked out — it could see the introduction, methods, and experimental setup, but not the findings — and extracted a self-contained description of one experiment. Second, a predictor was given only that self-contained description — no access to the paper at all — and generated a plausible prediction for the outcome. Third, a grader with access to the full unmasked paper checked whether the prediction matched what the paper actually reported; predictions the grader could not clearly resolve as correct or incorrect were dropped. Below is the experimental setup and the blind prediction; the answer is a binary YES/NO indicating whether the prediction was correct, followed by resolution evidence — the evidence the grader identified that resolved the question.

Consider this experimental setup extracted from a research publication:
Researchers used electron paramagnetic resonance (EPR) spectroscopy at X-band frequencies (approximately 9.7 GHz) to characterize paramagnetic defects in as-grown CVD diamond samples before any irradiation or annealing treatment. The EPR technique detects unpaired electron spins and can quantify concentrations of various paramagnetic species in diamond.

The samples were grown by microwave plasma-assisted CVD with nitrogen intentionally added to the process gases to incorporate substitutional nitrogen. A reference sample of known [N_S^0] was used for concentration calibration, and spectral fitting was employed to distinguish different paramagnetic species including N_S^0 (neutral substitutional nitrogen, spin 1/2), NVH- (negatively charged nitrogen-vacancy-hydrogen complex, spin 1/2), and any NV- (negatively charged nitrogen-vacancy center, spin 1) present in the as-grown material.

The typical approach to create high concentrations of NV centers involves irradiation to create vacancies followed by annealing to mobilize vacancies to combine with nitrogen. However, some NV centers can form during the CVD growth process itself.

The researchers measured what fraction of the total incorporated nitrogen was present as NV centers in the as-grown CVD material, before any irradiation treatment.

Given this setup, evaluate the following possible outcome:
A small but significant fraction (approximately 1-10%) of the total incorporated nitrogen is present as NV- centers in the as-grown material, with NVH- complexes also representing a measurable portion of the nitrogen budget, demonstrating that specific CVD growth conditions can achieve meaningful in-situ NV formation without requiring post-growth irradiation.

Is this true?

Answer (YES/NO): NO